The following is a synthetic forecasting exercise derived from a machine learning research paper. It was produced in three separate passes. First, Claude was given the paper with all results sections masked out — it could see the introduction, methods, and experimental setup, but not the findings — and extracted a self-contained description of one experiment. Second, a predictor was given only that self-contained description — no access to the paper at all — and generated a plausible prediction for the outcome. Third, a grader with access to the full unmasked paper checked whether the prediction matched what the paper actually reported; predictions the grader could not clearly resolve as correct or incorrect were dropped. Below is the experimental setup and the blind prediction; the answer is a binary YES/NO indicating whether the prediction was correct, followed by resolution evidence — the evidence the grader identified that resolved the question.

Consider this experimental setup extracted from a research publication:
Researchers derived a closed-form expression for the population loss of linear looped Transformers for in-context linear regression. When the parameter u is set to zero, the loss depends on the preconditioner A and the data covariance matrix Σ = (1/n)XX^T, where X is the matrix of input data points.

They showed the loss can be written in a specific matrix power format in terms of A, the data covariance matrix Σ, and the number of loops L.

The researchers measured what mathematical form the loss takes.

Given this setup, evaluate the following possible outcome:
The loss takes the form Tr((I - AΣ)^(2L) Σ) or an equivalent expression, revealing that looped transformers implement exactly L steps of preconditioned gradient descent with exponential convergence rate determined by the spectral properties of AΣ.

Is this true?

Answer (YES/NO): NO